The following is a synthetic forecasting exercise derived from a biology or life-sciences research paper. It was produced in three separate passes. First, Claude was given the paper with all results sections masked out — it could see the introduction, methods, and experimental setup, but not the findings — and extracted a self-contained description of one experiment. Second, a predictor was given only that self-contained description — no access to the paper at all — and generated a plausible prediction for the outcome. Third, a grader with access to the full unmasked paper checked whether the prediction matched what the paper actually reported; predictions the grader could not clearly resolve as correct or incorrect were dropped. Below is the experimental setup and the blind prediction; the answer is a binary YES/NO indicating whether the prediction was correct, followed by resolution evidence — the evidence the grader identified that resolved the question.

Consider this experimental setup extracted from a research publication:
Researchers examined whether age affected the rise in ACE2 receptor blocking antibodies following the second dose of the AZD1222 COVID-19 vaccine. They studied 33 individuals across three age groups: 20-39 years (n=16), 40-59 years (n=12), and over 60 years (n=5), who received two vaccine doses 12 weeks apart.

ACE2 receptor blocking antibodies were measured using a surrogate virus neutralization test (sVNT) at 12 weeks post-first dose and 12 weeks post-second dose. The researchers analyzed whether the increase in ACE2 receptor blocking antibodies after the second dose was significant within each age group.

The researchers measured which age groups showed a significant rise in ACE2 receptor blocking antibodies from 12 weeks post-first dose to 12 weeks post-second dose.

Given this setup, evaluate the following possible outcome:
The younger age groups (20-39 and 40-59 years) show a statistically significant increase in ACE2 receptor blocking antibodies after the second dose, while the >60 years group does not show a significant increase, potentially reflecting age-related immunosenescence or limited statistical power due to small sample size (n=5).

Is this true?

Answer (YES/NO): NO